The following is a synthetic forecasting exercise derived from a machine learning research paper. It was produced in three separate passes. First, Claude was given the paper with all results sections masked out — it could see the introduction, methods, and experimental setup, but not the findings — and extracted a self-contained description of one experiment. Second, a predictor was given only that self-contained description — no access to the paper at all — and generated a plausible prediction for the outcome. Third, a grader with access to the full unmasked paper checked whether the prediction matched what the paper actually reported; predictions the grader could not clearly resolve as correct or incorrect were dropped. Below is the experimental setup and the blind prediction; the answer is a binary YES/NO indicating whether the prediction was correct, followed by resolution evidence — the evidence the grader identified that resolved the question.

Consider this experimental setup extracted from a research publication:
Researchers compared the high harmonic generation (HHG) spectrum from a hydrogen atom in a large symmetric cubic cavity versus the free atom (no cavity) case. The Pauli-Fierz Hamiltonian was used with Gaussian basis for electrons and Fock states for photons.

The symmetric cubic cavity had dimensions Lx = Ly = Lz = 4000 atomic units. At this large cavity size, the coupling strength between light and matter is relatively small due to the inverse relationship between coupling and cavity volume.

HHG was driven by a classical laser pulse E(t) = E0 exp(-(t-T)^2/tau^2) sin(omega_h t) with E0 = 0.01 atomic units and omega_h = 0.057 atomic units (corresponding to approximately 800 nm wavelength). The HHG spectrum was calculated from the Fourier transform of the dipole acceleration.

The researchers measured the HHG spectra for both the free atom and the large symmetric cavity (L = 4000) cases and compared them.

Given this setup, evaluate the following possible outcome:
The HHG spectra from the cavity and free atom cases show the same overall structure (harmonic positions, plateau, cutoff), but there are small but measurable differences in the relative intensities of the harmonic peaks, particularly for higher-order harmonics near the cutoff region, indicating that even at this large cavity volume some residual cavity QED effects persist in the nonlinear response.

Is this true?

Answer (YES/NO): NO